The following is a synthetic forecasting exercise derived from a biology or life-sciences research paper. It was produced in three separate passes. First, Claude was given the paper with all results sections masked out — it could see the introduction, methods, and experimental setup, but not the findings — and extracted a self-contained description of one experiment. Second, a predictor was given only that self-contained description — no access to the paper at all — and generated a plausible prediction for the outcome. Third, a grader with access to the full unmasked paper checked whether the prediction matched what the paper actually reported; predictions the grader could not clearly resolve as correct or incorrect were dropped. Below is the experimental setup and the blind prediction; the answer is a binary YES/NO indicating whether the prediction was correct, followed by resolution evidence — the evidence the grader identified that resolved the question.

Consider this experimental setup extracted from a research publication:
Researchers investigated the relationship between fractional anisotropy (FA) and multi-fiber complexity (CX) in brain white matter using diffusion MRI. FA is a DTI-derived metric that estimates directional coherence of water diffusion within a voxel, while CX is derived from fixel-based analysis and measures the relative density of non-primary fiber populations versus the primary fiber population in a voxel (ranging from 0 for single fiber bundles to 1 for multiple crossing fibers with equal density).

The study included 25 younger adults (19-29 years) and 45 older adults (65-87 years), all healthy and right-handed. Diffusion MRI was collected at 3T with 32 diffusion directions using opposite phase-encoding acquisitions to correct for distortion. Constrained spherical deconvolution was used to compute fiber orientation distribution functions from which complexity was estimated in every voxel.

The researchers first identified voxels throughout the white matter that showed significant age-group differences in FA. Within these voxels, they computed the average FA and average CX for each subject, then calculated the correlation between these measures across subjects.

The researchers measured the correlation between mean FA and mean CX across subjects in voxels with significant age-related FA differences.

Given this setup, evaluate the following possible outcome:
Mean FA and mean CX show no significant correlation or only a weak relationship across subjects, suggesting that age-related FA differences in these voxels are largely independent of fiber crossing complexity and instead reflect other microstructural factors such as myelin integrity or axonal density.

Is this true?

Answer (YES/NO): NO